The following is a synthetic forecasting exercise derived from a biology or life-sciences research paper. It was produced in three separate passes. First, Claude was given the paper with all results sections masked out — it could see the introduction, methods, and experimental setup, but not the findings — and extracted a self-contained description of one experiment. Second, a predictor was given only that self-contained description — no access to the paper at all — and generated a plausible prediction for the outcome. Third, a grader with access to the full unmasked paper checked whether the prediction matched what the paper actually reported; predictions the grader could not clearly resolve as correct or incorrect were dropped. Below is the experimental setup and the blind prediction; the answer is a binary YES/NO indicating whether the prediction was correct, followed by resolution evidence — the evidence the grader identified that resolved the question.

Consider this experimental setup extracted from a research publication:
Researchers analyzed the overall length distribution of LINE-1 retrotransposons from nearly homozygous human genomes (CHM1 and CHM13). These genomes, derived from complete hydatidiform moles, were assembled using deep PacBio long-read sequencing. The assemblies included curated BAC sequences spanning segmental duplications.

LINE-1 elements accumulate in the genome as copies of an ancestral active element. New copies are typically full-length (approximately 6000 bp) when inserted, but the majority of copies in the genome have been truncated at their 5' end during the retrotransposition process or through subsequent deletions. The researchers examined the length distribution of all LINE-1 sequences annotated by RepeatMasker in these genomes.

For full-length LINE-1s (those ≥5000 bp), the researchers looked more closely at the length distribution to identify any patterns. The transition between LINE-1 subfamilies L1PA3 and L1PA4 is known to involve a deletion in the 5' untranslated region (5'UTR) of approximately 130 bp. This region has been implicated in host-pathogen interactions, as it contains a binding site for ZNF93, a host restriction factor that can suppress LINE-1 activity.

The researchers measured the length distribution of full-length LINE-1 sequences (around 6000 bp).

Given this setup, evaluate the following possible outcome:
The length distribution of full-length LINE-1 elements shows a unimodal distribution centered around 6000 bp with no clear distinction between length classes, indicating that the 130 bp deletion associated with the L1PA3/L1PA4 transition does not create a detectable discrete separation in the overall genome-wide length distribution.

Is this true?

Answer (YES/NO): NO